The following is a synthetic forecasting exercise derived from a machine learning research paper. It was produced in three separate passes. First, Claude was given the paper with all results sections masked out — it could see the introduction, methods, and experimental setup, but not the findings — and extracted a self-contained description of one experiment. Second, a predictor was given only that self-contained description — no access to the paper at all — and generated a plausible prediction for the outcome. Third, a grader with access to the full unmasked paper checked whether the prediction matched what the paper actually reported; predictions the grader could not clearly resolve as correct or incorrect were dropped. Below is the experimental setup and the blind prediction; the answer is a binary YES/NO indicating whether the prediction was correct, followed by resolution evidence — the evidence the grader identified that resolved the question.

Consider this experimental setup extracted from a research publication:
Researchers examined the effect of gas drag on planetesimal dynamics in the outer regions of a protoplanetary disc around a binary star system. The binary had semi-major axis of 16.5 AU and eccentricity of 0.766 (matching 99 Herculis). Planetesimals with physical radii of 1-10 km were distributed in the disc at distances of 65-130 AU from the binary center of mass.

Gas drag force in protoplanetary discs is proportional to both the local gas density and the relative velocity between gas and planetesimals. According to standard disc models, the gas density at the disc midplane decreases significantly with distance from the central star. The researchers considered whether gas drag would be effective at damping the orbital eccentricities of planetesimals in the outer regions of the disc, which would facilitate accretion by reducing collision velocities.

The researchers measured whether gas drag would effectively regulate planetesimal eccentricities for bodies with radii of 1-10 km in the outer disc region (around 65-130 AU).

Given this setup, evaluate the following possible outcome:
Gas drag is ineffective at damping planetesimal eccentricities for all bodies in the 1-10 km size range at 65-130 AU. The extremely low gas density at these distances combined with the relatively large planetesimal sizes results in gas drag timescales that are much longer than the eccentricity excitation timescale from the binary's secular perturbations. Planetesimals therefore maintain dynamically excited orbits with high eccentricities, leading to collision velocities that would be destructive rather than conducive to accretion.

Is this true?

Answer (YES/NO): YES